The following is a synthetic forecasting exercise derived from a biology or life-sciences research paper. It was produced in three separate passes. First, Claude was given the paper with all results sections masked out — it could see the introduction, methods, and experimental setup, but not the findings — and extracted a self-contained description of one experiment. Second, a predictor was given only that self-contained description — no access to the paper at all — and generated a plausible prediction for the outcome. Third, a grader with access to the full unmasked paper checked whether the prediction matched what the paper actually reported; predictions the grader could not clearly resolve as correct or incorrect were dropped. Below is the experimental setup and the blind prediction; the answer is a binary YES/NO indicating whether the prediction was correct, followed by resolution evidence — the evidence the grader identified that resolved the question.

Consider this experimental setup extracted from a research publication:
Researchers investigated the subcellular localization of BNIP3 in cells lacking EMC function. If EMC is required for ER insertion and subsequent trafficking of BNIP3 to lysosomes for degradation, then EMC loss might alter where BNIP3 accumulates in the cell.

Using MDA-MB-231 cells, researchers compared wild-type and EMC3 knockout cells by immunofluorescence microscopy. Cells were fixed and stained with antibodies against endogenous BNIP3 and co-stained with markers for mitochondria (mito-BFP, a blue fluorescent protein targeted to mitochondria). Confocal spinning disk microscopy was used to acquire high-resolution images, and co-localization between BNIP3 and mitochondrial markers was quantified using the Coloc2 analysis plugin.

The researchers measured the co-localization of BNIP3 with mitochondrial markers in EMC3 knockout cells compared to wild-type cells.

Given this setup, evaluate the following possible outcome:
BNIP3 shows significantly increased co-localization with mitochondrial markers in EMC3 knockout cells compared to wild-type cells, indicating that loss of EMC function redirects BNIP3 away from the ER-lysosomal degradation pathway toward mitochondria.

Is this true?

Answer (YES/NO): YES